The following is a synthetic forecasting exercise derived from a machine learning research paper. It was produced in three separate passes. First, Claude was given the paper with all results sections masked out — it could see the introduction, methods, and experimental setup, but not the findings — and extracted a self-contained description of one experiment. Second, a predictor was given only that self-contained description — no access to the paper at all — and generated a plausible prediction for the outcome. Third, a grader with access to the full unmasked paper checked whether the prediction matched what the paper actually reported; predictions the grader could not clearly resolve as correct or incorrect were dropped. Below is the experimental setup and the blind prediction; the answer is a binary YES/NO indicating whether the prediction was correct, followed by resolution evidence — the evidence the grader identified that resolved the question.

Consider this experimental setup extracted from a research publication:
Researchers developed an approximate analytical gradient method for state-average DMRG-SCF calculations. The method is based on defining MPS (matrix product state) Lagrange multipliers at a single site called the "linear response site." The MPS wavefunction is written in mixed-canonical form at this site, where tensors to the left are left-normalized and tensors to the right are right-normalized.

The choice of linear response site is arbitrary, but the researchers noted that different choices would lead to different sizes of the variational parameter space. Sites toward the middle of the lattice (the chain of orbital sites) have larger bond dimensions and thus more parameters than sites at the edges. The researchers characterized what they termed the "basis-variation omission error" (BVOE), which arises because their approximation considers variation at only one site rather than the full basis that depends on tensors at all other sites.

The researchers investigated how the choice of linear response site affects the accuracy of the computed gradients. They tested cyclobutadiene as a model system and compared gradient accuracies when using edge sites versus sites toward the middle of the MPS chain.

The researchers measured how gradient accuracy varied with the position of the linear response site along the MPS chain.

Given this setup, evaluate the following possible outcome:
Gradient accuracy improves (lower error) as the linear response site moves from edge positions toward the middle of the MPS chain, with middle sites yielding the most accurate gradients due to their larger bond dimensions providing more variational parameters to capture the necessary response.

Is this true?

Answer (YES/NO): YES